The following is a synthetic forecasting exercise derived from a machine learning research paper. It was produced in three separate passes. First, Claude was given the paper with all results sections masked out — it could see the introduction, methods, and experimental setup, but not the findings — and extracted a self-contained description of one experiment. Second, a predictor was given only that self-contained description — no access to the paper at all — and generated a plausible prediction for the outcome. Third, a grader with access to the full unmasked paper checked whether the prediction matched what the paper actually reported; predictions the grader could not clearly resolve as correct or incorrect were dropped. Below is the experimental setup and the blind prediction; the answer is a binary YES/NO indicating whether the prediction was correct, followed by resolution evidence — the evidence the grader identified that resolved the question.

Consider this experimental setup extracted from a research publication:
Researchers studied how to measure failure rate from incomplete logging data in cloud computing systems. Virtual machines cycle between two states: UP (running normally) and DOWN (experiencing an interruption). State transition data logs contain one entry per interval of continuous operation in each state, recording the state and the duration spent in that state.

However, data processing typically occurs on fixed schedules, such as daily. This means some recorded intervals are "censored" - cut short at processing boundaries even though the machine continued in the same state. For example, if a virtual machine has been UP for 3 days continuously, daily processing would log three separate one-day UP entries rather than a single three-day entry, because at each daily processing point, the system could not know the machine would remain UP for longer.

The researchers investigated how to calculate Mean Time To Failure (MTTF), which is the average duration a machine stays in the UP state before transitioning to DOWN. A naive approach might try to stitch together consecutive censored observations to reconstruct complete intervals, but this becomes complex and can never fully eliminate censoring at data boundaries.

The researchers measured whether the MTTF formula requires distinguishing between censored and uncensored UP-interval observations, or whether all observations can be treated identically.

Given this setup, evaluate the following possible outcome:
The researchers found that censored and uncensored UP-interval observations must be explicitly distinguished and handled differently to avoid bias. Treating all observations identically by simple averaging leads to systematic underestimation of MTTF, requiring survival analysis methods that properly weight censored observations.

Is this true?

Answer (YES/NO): NO